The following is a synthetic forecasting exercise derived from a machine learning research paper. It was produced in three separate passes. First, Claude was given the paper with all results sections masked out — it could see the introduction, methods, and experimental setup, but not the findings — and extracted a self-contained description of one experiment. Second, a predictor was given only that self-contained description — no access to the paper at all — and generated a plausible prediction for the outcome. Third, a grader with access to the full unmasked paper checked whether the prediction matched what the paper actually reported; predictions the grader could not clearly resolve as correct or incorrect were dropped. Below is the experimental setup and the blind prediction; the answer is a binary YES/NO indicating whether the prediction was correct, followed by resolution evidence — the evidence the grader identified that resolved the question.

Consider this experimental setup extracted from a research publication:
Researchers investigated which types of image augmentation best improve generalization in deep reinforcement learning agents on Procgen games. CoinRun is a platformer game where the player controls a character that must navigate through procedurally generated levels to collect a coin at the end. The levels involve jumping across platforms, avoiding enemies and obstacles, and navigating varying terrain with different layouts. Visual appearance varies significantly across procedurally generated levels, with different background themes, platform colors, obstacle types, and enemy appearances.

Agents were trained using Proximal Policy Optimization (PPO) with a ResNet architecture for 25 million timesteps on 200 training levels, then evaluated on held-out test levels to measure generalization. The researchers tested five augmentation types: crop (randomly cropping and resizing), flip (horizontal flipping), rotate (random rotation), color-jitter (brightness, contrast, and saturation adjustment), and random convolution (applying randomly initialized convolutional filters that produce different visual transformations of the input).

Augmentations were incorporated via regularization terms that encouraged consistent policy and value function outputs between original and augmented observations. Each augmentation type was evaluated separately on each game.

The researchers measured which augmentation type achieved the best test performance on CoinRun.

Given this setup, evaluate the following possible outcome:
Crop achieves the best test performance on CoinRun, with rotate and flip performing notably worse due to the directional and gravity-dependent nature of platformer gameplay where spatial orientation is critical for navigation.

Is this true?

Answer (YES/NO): NO